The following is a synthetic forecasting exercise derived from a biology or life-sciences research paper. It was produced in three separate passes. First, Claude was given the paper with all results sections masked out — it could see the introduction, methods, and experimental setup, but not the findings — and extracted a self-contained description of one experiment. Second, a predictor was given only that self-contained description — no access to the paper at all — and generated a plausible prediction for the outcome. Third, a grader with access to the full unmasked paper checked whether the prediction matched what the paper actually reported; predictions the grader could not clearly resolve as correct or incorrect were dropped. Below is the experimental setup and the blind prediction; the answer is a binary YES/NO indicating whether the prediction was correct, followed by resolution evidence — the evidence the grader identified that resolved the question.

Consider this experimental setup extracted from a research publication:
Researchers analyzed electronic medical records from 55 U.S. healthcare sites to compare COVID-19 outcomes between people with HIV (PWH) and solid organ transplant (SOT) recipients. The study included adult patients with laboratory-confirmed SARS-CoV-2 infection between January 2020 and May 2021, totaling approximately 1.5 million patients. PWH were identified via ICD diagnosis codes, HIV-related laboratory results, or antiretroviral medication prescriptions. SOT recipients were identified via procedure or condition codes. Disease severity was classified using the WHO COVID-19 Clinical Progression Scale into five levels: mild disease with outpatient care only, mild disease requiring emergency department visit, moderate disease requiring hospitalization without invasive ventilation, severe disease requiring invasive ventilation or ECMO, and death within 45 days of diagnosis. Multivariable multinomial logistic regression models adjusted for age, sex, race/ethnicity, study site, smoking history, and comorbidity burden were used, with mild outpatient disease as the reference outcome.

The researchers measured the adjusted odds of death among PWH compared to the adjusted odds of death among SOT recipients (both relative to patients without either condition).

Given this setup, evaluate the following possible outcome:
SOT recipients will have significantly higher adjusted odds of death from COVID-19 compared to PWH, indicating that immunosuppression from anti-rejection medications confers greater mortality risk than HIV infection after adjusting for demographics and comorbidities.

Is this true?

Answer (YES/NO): YES